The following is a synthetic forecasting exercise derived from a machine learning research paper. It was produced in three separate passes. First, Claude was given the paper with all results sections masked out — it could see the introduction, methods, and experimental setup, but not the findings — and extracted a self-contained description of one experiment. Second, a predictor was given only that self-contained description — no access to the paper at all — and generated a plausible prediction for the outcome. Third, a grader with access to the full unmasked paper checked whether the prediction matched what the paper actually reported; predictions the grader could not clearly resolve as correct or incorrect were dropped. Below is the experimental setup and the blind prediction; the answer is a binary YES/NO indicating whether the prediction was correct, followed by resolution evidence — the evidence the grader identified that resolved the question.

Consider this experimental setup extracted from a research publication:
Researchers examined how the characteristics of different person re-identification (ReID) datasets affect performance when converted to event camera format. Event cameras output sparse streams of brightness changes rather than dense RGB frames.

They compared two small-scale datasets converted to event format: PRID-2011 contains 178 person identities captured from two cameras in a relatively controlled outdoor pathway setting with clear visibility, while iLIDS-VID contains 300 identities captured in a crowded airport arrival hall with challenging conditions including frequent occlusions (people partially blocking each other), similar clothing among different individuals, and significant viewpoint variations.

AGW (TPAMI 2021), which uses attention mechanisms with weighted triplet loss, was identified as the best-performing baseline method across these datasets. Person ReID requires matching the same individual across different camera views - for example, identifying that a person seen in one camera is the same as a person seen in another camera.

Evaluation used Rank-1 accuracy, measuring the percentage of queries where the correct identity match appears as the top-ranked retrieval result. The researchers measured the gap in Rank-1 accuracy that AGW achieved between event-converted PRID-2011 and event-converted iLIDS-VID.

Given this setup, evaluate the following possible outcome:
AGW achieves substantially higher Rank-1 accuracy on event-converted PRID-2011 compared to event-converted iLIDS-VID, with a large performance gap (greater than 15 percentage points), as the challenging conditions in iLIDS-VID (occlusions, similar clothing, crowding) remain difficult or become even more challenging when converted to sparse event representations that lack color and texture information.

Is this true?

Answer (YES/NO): YES